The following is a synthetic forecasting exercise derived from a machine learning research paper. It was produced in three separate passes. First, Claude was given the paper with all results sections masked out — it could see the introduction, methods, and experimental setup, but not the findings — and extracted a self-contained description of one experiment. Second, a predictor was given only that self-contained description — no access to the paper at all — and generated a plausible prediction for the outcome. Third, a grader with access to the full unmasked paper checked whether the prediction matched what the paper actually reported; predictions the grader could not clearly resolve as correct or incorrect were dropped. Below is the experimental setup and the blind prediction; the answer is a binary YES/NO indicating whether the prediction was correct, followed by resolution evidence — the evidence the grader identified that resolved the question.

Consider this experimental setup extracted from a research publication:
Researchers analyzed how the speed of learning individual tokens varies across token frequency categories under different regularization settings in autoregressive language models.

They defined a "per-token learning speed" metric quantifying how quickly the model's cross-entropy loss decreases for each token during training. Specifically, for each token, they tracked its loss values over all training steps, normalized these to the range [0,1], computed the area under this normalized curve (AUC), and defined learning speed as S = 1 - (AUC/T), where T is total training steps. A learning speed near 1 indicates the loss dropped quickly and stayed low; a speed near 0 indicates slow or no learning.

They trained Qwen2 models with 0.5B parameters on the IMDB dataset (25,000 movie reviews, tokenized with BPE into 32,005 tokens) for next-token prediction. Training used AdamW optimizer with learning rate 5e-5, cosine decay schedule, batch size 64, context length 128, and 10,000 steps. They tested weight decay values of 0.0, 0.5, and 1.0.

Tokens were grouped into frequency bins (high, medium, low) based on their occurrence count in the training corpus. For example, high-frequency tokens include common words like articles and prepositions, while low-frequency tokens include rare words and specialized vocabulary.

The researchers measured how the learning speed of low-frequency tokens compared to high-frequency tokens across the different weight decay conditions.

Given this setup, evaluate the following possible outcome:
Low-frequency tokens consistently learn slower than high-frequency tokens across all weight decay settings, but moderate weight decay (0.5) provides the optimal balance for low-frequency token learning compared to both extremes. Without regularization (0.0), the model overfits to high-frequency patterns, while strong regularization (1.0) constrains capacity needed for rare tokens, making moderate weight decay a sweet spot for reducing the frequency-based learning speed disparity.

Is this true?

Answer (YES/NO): NO